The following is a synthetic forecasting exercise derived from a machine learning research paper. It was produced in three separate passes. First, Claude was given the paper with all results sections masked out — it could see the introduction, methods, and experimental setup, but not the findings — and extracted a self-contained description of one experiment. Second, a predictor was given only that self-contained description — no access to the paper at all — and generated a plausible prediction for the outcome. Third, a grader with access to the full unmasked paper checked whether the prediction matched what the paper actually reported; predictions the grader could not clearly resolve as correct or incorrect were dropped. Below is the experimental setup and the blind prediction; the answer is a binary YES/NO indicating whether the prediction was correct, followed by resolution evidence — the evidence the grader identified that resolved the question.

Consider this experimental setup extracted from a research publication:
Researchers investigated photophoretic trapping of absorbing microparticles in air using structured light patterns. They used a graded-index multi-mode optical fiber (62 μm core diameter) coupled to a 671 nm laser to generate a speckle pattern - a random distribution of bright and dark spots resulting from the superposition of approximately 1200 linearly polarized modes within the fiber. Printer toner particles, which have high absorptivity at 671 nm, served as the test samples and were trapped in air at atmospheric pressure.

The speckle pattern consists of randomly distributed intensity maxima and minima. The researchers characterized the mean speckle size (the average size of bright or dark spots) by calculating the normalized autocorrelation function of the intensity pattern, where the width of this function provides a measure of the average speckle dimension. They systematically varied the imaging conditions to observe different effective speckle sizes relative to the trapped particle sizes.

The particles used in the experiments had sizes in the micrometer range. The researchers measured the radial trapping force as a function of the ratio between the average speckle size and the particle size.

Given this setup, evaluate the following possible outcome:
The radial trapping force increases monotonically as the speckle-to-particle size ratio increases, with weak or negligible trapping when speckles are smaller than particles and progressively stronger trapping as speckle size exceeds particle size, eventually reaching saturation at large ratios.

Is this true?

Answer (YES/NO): NO